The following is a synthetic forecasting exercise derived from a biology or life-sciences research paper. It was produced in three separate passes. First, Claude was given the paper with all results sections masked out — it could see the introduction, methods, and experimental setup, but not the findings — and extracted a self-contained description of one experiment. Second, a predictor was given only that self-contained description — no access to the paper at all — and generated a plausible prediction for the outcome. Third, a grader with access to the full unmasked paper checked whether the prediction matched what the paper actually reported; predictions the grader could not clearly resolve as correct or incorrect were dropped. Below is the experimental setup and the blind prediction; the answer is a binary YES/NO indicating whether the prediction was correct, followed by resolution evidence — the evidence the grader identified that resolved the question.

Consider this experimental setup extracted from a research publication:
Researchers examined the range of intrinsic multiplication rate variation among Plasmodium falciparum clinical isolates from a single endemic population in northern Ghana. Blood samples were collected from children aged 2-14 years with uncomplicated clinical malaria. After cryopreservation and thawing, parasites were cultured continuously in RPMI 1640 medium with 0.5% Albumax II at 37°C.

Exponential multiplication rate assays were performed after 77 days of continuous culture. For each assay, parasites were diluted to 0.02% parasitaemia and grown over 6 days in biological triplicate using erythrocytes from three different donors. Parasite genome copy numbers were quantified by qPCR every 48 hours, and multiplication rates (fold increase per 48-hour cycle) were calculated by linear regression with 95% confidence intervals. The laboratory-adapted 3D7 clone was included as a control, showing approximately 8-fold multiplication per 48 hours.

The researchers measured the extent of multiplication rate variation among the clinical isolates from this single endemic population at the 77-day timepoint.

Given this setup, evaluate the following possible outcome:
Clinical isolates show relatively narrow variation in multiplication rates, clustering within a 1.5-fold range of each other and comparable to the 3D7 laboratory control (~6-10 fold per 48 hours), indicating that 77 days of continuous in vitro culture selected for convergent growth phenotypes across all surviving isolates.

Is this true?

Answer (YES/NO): NO